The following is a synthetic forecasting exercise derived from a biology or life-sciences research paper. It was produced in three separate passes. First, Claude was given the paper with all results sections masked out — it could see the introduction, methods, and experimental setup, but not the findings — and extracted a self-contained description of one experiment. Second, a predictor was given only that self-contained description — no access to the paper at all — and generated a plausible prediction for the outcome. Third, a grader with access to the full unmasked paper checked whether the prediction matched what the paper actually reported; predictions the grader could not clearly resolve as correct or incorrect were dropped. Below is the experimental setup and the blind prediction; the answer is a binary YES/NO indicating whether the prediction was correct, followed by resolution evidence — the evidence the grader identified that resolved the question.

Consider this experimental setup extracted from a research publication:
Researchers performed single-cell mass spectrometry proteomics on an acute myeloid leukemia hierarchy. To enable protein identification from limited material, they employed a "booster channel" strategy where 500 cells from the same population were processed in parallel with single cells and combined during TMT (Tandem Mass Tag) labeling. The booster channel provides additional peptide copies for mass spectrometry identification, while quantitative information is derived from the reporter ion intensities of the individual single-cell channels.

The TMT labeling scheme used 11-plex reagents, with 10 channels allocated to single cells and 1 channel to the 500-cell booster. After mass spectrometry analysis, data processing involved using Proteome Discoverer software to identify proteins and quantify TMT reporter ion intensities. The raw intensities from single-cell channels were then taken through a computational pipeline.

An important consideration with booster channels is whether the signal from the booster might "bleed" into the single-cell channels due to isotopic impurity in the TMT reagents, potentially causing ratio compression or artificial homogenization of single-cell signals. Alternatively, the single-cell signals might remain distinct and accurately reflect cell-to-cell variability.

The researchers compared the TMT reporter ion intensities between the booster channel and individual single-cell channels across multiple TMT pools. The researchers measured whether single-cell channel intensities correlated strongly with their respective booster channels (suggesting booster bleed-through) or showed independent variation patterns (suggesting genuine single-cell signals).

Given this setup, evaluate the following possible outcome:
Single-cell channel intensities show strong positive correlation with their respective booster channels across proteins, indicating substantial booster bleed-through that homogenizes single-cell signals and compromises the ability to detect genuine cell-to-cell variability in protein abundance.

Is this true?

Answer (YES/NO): NO